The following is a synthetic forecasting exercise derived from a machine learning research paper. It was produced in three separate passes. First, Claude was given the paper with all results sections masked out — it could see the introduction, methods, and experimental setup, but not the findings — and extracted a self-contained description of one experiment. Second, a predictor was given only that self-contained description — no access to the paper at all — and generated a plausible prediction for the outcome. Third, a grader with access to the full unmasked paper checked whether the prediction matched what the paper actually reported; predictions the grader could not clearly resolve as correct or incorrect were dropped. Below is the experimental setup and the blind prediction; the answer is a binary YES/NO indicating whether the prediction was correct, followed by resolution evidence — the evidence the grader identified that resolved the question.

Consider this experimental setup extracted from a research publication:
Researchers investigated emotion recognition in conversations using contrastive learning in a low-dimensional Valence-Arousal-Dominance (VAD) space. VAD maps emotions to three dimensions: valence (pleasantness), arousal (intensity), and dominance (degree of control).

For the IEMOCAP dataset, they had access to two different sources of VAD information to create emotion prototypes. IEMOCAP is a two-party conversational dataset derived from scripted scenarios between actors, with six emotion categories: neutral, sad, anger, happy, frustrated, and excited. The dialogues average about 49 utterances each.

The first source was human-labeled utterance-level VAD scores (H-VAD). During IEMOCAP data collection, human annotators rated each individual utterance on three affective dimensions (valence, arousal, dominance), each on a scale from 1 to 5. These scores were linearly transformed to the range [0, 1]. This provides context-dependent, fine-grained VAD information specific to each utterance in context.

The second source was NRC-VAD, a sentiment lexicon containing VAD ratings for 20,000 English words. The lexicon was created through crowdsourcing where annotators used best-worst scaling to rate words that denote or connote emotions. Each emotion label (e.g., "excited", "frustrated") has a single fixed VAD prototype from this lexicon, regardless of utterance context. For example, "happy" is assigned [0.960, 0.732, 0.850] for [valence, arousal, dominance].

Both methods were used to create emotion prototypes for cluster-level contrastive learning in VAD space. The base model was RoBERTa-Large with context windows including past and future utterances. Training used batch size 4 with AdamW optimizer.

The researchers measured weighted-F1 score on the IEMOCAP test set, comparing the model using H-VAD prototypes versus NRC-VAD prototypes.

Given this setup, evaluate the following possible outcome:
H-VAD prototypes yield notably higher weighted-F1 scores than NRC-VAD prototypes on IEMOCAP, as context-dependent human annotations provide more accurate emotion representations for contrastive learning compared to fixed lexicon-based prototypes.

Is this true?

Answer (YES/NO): NO